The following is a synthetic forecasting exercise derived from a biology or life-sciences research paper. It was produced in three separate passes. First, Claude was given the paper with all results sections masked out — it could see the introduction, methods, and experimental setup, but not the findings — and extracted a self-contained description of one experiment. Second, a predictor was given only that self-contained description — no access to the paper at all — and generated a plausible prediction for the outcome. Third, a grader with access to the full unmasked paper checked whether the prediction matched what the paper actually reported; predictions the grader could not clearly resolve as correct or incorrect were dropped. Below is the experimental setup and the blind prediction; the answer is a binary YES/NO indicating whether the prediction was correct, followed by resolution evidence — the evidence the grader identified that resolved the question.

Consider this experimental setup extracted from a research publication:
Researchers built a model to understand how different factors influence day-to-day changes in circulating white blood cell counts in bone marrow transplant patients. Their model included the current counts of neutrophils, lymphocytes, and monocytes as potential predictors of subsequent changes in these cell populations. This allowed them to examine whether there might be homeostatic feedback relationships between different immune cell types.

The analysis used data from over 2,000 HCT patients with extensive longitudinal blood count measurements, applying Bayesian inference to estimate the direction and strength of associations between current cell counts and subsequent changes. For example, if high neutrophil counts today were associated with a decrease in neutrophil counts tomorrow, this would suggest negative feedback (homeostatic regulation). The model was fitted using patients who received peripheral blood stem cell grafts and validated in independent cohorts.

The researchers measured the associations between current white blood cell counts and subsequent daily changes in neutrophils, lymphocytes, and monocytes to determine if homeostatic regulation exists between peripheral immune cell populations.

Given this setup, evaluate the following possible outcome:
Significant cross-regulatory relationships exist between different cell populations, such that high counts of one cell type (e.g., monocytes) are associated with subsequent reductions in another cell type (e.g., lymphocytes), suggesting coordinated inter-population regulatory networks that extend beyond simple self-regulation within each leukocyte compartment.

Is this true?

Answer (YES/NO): NO